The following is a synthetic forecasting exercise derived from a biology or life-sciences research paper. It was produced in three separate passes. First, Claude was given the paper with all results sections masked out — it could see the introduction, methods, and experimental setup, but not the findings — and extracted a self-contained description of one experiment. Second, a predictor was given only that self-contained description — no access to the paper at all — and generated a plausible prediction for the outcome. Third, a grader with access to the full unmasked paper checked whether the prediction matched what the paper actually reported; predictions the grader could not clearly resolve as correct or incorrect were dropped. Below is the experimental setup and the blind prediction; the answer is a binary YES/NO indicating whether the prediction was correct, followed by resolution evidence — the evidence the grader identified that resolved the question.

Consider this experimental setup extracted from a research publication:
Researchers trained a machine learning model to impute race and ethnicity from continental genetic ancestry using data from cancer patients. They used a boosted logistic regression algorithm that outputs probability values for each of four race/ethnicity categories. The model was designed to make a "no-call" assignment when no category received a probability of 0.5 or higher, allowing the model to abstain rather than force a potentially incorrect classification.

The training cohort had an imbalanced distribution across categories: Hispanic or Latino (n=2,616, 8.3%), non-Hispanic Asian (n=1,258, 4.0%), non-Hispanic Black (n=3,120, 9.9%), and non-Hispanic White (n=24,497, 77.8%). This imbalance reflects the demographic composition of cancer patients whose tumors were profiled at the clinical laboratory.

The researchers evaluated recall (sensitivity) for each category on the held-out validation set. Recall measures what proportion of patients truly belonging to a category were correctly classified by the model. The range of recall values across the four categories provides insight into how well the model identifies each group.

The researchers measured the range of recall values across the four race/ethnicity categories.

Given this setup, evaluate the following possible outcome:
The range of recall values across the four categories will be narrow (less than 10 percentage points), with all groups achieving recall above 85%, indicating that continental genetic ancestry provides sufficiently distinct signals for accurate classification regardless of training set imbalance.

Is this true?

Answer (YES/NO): NO